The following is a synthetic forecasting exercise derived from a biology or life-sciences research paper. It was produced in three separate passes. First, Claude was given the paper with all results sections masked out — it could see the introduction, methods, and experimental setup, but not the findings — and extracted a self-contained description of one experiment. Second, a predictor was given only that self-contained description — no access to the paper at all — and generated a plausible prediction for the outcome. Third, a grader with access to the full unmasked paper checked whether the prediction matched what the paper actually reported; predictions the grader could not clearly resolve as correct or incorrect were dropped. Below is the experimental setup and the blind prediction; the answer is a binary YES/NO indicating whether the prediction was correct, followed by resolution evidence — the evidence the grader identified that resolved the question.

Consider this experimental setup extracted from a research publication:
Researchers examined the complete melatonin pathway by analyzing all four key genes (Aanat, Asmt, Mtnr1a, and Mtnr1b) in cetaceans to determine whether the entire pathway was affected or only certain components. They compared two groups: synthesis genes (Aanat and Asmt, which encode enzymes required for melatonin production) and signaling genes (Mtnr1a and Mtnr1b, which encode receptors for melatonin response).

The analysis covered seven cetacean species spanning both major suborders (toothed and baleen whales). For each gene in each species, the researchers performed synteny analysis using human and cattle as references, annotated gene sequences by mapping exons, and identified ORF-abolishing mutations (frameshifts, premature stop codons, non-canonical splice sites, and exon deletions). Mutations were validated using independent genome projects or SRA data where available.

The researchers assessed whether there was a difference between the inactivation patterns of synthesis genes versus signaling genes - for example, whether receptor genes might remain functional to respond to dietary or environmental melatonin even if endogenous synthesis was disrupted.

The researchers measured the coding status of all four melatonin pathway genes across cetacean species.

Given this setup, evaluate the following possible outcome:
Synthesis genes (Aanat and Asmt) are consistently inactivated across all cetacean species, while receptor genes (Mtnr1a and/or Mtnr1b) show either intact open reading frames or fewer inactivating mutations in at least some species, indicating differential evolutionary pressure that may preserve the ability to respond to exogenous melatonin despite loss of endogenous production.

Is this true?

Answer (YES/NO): NO